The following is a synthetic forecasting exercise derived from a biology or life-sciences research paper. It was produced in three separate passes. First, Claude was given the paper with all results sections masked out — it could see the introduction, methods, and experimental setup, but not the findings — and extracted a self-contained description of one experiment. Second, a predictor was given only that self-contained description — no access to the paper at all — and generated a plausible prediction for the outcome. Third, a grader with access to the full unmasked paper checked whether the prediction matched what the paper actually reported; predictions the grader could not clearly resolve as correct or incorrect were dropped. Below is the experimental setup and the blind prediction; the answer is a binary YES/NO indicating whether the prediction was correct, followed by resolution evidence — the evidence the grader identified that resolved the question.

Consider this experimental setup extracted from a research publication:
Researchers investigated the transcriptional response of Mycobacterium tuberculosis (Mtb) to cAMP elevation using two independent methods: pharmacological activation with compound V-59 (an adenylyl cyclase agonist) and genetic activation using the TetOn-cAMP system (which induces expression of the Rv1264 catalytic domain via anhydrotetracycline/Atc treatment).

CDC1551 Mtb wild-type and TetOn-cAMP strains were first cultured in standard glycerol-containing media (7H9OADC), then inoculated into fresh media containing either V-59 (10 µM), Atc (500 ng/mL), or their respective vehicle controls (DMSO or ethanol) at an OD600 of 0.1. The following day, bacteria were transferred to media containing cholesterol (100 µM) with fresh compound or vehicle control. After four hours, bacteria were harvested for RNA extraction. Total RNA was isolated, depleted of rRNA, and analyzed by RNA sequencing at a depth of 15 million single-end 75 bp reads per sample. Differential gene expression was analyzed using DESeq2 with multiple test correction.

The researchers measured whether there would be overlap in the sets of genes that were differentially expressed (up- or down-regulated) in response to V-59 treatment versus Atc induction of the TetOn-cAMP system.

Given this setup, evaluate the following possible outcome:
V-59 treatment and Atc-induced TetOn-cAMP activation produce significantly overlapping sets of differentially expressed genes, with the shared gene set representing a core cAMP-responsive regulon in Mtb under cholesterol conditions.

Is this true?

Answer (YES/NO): YES